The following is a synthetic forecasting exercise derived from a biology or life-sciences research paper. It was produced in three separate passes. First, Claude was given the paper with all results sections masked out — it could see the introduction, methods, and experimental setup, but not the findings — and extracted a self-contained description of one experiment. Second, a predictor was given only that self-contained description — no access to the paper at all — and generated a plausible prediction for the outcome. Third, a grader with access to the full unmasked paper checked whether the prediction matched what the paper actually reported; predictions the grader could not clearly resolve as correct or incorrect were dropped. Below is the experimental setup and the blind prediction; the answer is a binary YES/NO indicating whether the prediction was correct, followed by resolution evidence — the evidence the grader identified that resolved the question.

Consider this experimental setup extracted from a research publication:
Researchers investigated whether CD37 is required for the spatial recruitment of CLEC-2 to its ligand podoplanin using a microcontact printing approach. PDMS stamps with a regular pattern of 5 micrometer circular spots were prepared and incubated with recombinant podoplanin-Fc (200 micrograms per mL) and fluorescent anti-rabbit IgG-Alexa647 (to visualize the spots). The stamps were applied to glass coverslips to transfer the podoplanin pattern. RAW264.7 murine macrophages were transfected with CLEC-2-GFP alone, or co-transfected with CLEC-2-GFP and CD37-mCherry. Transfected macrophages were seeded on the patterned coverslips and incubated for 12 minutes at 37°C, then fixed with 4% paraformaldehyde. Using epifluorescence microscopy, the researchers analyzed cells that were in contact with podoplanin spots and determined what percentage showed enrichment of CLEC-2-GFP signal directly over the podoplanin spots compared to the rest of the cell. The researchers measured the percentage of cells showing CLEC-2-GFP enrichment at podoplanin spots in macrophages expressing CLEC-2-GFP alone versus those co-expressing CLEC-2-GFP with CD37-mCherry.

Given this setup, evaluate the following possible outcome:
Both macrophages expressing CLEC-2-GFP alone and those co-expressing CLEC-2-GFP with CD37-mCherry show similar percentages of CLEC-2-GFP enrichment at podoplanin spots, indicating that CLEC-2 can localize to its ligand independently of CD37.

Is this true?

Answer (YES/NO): NO